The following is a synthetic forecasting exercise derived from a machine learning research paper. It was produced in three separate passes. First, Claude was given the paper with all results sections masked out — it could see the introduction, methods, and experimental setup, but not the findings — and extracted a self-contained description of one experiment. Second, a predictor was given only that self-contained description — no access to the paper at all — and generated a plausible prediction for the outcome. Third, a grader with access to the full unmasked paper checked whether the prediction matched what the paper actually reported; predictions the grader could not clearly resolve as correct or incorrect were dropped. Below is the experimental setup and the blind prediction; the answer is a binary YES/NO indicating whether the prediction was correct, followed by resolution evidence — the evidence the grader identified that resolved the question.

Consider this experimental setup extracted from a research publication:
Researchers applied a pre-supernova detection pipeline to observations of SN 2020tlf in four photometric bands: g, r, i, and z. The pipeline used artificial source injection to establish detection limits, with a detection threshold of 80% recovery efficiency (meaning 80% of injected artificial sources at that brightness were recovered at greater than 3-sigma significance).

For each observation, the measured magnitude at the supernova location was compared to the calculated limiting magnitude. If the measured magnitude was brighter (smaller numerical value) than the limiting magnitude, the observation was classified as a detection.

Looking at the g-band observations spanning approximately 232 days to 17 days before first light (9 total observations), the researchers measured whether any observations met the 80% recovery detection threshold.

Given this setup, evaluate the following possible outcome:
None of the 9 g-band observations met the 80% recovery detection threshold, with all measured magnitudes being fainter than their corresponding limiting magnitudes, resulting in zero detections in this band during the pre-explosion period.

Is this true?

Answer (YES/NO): YES